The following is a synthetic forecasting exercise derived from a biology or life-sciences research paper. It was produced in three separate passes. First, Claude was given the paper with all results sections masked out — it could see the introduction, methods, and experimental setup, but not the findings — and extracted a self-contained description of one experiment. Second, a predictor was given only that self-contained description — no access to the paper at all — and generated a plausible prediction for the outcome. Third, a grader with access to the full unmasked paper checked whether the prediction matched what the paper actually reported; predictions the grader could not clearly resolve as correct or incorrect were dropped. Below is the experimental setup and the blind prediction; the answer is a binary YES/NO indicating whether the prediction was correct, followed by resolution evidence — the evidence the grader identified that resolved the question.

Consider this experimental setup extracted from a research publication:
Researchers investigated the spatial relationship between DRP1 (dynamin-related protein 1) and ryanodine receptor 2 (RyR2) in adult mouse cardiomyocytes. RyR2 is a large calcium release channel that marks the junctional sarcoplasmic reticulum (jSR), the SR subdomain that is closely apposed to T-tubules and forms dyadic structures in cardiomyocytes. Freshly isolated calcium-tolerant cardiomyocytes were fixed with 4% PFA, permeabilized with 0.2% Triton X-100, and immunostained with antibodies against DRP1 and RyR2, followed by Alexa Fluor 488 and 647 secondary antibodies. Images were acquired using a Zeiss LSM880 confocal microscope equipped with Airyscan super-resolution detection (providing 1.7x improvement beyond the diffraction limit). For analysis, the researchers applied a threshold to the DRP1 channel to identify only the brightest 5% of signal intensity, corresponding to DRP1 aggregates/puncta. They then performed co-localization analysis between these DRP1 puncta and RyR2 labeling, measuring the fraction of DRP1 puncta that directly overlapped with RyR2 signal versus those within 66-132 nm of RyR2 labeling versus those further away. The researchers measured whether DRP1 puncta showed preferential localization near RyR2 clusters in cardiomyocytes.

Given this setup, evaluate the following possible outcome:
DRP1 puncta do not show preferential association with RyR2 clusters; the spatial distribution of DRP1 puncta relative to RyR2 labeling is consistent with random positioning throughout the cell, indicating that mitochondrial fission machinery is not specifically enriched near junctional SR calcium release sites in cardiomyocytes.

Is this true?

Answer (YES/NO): NO